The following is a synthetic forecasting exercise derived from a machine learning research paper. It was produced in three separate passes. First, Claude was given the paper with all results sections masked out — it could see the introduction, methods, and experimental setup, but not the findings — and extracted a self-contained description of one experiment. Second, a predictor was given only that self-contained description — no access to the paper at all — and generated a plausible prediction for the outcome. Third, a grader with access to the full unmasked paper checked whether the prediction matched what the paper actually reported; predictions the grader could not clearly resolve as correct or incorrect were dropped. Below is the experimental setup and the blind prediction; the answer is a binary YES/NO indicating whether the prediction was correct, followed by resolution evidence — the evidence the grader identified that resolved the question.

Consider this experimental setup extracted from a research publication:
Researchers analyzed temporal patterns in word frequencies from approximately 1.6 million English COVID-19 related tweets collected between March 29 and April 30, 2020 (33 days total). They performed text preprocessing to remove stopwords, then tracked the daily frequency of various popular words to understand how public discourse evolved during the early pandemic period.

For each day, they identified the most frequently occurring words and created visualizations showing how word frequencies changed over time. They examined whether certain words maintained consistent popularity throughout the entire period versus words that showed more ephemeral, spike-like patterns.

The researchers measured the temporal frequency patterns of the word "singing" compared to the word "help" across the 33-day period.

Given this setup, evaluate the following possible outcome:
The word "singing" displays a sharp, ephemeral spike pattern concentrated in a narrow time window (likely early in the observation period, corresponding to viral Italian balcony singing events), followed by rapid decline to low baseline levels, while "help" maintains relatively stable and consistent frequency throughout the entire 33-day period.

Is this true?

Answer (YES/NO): YES